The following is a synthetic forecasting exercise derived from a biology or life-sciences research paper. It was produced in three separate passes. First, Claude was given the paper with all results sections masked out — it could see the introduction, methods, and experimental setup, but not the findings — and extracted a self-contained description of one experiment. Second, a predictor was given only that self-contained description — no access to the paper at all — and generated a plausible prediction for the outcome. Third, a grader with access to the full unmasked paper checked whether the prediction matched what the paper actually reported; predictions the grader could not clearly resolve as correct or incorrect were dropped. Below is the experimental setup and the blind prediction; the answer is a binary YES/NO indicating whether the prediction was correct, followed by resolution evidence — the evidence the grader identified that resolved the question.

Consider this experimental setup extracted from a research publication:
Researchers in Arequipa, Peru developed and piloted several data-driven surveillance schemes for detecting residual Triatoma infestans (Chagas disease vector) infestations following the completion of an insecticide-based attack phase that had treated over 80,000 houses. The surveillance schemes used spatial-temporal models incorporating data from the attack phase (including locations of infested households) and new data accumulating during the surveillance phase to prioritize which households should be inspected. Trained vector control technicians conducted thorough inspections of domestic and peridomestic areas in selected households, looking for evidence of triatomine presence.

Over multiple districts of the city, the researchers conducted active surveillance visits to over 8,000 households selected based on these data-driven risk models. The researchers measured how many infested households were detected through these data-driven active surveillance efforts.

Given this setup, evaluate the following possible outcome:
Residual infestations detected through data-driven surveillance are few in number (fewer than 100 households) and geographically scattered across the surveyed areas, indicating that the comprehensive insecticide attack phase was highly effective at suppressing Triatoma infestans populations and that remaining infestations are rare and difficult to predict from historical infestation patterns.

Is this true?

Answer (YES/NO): YES